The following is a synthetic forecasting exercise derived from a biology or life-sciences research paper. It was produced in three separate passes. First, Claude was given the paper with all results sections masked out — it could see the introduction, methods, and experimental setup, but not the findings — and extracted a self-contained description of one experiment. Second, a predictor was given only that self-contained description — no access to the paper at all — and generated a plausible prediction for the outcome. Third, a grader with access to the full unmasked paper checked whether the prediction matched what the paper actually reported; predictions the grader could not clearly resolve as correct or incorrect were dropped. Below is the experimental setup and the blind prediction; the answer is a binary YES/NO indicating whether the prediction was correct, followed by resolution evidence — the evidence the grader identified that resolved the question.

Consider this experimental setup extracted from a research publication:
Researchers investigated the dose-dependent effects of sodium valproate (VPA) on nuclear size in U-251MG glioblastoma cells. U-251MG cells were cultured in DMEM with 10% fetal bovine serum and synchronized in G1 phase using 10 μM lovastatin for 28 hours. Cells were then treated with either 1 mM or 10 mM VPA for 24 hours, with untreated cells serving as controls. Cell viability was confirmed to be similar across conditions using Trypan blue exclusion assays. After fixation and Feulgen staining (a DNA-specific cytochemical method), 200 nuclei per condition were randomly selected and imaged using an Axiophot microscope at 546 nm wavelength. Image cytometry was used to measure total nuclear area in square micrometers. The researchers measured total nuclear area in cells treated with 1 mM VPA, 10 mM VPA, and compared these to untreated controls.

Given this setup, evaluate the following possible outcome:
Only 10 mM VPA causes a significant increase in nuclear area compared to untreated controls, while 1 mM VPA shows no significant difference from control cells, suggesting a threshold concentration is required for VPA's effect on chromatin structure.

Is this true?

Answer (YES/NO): NO